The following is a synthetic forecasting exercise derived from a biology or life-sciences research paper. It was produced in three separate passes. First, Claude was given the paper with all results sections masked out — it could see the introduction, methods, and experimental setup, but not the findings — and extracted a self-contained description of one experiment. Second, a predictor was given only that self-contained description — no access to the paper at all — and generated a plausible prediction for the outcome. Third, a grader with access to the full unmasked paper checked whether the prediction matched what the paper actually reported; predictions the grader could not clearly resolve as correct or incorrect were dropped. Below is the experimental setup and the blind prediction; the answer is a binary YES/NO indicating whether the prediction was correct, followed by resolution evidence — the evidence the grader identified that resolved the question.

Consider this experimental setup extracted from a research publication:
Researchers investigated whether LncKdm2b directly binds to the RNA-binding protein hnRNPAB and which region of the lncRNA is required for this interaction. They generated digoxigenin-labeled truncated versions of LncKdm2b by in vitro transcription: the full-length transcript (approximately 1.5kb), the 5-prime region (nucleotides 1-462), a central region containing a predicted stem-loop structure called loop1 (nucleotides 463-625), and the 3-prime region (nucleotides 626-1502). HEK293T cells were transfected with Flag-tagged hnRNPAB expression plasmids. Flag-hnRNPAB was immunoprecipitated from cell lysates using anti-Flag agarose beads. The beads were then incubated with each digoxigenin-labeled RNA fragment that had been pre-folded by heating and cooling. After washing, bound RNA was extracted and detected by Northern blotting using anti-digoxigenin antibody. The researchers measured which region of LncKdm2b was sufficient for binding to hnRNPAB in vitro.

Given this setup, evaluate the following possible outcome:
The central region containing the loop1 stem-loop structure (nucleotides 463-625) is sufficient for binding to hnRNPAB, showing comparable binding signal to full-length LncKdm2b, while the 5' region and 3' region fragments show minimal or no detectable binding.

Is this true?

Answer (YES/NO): NO